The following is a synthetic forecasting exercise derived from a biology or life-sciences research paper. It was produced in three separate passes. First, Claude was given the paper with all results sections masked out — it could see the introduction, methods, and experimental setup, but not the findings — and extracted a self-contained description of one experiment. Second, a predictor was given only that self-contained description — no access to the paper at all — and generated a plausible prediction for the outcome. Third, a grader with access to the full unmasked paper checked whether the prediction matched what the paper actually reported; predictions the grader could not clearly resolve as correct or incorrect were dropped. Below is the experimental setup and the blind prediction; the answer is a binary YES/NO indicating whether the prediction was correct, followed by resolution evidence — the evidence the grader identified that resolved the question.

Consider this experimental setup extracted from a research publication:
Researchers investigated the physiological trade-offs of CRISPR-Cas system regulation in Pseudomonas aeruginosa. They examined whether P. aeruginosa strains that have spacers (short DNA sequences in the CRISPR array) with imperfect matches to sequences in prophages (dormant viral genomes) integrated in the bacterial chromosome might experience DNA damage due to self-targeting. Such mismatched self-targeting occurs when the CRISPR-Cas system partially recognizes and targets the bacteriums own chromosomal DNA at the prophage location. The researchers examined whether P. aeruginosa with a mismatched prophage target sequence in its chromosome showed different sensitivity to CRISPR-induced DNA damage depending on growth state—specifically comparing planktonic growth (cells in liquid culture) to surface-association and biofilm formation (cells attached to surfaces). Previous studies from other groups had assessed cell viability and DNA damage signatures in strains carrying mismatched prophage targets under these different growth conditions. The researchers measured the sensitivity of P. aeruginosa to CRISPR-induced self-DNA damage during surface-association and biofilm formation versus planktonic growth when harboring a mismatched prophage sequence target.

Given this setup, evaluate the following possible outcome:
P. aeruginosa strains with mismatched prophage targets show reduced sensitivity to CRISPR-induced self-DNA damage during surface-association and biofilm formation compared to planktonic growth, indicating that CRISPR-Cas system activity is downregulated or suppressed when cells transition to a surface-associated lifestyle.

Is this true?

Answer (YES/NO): NO